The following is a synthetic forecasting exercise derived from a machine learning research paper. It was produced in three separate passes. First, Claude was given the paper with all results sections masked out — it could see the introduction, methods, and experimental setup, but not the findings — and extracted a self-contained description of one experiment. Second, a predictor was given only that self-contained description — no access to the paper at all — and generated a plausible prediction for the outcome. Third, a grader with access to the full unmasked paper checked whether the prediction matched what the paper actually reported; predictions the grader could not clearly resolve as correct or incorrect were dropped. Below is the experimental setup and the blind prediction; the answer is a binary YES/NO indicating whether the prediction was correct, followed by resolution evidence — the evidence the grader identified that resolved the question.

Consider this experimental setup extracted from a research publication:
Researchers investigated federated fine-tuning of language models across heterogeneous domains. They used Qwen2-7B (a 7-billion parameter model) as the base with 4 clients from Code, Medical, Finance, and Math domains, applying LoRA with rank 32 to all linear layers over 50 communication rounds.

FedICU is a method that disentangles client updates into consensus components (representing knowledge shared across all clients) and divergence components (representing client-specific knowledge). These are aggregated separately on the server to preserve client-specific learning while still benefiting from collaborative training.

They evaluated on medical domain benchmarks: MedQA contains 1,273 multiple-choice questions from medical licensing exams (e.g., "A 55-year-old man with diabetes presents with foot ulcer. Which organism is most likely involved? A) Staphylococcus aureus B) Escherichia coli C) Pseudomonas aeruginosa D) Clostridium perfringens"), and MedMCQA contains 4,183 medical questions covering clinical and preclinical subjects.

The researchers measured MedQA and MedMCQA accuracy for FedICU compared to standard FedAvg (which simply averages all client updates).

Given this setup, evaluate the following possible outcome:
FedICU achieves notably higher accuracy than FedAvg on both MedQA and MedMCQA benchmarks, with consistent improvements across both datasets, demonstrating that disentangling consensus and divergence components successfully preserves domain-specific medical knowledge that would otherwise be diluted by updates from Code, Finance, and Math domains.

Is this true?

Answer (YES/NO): NO